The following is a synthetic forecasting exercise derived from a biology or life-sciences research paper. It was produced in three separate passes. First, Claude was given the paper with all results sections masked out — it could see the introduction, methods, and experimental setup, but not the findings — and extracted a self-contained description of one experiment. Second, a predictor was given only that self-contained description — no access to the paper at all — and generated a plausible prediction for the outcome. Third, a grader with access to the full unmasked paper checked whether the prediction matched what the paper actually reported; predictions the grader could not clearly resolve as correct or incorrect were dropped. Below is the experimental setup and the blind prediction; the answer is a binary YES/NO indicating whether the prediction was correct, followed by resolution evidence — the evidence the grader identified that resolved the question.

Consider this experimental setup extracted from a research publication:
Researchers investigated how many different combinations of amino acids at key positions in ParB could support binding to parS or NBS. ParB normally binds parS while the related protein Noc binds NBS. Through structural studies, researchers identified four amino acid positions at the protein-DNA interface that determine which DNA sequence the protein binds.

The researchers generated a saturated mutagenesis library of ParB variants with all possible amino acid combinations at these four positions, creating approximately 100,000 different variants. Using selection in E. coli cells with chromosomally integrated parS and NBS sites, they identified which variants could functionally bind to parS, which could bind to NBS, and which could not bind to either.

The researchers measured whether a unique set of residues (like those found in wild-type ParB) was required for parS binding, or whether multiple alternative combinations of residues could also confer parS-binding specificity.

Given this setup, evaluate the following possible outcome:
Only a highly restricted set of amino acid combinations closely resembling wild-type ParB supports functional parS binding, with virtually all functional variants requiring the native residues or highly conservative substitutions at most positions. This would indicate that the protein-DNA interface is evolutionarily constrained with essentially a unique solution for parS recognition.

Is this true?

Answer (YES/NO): NO